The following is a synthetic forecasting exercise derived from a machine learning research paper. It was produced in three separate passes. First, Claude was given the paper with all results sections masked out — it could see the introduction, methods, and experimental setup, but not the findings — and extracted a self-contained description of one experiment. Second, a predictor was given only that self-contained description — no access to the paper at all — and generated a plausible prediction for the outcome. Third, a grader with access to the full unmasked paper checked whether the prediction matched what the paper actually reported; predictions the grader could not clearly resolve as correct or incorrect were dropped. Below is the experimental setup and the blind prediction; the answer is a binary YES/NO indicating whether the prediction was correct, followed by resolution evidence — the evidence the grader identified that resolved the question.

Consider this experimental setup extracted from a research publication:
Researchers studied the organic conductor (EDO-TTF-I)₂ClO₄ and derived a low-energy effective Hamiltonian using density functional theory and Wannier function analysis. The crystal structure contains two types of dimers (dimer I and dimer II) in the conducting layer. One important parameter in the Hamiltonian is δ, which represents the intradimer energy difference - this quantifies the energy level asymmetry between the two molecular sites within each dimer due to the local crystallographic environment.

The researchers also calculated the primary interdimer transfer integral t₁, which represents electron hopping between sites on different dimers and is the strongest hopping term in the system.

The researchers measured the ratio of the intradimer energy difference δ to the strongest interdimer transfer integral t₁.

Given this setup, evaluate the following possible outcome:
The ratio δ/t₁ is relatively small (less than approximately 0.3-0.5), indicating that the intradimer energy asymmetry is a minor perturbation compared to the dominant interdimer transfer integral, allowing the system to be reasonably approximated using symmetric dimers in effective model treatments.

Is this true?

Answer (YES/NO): YES